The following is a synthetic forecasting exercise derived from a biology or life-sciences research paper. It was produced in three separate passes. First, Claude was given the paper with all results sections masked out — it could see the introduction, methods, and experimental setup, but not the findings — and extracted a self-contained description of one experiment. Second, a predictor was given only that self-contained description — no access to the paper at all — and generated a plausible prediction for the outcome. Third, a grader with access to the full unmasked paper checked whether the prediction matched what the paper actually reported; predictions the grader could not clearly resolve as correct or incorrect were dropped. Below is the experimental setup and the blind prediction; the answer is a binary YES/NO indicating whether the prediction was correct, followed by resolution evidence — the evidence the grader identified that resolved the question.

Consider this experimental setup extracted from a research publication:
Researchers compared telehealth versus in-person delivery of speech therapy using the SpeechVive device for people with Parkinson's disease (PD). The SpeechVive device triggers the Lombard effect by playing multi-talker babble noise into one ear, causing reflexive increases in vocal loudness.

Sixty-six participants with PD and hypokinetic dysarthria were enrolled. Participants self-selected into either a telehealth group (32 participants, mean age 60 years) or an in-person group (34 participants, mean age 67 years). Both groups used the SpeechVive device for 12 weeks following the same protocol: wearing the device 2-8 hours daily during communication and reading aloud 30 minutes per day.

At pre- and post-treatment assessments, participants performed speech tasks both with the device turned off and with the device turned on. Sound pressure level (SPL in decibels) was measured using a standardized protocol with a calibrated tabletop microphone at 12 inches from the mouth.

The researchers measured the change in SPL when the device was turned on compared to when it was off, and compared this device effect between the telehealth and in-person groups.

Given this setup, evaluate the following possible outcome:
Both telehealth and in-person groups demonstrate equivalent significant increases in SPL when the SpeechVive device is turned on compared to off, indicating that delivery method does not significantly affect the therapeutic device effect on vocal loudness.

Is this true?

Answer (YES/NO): NO